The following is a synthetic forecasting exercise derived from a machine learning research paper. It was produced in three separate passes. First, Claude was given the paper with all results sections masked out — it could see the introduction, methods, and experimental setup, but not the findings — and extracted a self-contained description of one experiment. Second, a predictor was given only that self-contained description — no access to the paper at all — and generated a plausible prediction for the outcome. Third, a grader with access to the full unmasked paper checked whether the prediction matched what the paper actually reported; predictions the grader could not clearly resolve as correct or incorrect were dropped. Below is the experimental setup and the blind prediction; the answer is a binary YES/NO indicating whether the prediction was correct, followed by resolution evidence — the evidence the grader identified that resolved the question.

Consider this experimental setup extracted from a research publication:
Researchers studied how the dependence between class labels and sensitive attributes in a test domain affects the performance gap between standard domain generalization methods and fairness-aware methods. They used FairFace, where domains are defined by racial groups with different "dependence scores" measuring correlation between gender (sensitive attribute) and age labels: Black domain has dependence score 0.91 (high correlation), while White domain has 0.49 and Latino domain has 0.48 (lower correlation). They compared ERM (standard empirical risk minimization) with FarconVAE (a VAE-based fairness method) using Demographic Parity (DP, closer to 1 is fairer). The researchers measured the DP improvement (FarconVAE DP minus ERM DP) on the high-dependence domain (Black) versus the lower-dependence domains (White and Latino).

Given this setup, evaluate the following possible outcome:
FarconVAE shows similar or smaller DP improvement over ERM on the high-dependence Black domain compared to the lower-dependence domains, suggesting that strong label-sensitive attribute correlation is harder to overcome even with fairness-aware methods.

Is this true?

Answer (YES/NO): NO